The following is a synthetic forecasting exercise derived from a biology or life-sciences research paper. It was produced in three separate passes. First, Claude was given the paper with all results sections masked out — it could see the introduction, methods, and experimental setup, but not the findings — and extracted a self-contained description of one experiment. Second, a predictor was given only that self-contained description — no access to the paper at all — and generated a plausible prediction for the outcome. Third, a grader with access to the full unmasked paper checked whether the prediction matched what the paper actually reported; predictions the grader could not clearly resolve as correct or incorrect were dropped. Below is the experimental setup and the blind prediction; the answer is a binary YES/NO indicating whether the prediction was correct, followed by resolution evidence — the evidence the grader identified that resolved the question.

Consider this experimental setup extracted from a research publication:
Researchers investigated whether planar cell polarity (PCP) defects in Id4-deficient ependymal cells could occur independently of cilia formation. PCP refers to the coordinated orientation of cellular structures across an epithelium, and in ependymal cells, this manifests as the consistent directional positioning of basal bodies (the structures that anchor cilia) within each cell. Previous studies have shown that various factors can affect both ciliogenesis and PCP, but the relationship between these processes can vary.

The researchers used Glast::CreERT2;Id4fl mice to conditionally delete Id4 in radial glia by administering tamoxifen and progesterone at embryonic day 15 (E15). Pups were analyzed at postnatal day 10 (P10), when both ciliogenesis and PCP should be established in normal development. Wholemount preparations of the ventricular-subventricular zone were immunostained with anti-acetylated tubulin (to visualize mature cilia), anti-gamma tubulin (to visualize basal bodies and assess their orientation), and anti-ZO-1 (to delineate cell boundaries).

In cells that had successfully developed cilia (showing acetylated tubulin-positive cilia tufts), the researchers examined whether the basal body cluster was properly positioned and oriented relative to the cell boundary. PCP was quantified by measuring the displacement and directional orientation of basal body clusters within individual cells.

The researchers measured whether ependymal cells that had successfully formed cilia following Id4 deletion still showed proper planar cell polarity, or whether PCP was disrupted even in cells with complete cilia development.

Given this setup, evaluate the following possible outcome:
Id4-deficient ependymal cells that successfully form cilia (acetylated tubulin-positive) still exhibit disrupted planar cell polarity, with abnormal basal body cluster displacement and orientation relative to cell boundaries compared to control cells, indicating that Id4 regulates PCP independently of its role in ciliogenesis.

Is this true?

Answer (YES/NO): YES